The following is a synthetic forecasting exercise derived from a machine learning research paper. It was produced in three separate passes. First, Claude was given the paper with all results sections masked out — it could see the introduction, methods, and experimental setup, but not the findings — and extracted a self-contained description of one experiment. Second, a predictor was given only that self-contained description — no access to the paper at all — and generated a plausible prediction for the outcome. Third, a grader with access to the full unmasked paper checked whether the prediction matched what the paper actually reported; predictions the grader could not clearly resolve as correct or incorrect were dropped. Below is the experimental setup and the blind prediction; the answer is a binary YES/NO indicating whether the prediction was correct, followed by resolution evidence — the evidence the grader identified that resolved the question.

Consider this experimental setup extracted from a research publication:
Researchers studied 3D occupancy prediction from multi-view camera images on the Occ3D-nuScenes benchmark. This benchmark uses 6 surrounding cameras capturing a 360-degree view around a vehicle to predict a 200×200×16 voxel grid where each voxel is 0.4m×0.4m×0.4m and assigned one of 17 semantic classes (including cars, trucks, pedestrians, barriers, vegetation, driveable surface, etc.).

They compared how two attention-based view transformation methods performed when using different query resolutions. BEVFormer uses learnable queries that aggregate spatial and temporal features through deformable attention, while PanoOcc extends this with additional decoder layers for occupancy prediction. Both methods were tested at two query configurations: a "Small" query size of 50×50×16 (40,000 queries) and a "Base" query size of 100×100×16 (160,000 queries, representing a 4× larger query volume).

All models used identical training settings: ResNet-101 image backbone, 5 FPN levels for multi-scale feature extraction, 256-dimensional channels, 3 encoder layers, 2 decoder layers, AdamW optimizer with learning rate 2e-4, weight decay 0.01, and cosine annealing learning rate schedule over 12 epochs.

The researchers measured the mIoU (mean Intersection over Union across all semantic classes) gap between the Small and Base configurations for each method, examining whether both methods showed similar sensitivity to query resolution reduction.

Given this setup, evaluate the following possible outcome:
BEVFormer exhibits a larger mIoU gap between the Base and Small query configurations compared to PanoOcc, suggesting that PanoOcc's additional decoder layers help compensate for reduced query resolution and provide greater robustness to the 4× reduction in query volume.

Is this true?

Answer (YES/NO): NO